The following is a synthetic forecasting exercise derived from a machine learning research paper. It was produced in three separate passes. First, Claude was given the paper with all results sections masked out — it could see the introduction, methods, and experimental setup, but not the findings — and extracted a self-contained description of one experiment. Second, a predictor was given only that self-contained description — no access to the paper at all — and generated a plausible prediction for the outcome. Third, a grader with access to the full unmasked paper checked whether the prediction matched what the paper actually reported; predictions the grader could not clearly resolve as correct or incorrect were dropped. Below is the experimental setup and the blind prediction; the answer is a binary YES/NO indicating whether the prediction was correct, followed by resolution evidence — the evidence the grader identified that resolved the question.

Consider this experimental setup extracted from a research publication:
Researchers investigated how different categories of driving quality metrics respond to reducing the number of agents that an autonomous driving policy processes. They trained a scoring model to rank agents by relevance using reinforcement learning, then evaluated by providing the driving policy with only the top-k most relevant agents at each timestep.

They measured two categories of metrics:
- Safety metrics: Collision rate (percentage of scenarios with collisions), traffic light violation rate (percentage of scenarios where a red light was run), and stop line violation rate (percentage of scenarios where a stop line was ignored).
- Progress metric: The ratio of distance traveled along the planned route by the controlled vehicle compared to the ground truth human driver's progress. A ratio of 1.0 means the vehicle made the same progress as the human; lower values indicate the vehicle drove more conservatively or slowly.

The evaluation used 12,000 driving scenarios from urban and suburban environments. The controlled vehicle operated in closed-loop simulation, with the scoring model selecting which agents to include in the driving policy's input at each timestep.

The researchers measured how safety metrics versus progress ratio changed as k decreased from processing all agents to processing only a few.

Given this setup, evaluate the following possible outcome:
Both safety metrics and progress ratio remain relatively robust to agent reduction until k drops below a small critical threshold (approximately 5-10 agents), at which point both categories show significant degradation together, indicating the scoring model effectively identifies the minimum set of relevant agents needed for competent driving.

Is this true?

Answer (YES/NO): NO